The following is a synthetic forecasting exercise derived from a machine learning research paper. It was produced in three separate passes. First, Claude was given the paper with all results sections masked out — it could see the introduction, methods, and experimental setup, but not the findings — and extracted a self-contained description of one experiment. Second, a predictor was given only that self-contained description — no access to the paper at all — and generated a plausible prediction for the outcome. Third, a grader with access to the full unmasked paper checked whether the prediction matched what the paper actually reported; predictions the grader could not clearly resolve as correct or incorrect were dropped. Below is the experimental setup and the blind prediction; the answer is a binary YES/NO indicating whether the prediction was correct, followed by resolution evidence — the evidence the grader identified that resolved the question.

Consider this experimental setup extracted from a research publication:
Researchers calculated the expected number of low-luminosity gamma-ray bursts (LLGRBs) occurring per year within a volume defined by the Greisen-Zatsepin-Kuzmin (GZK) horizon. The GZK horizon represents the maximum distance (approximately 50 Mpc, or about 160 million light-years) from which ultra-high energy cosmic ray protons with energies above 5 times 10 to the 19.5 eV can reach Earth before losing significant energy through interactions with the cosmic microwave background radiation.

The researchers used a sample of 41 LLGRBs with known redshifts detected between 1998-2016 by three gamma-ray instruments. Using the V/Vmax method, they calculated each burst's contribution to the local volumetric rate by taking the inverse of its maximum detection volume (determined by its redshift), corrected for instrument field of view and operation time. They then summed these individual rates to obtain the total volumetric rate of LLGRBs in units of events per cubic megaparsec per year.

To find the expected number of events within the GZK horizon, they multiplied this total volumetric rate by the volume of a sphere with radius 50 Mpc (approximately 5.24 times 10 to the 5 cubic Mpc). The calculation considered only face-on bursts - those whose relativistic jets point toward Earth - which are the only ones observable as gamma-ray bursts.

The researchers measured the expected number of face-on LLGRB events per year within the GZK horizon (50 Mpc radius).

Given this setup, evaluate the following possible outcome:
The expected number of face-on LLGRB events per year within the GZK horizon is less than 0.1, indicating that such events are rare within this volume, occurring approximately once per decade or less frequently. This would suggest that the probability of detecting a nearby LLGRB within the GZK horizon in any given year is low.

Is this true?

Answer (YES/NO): NO